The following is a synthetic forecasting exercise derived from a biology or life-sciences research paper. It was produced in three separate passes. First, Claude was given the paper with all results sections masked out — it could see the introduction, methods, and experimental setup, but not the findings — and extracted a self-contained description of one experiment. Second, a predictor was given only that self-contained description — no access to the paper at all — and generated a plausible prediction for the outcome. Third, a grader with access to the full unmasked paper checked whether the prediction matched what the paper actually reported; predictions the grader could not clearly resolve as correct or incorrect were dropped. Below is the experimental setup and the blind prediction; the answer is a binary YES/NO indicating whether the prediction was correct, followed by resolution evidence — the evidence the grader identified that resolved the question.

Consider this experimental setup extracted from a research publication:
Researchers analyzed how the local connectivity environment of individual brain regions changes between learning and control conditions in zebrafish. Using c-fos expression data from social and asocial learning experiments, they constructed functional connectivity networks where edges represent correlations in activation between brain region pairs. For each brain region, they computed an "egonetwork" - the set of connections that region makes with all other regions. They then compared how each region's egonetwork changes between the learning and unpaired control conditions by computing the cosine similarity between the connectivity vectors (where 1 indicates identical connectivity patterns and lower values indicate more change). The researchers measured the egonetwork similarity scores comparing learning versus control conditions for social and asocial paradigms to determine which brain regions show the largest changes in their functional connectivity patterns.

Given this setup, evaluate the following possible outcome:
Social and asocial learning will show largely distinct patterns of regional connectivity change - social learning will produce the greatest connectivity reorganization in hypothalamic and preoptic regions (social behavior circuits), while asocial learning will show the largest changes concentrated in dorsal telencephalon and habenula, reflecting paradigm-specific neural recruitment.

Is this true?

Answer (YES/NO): NO